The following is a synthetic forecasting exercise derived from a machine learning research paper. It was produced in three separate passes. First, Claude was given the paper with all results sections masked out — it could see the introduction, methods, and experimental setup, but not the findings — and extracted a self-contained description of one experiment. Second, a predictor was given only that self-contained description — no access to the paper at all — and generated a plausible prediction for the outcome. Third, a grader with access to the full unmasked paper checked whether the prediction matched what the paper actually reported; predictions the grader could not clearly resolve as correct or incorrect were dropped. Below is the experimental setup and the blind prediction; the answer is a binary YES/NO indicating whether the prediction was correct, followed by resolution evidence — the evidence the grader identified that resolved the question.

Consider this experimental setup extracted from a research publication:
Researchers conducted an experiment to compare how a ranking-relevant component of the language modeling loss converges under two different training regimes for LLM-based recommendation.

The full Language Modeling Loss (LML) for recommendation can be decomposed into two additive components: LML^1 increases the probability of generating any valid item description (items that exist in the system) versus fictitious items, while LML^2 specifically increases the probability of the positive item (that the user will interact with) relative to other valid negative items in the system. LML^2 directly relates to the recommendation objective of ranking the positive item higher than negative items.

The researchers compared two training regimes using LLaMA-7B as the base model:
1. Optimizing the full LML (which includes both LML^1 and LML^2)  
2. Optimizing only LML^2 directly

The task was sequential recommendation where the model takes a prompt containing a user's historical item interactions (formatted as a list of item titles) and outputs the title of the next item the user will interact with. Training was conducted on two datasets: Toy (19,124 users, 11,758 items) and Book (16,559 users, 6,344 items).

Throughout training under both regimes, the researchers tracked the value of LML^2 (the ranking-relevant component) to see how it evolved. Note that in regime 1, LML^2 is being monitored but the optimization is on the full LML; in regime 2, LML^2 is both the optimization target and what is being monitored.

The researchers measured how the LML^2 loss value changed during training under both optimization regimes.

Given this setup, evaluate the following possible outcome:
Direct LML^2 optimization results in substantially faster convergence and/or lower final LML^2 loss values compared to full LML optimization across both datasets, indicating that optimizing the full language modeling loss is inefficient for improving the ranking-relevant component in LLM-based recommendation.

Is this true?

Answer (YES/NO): YES